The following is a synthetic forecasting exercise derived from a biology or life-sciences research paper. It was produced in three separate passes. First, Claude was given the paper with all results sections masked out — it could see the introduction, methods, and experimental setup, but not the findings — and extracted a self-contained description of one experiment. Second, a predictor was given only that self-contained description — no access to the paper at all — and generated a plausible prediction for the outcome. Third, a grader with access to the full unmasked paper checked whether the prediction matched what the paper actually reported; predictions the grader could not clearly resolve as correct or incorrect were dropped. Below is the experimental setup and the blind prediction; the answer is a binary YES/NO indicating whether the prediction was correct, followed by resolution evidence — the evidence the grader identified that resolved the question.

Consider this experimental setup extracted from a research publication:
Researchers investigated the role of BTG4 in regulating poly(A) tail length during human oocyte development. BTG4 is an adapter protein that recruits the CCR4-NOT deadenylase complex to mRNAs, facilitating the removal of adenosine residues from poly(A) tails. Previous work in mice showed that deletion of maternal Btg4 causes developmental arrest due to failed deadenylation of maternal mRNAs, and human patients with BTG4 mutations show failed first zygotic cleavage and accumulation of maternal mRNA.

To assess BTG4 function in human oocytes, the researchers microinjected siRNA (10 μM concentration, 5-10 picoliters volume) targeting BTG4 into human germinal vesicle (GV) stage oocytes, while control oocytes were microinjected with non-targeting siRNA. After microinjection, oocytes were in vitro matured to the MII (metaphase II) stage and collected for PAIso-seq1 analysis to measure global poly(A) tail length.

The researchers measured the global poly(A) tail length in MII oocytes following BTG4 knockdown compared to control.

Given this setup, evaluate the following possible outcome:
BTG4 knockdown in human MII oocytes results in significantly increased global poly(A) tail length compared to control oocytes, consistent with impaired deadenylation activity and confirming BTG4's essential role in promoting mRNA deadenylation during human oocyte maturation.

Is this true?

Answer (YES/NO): NO